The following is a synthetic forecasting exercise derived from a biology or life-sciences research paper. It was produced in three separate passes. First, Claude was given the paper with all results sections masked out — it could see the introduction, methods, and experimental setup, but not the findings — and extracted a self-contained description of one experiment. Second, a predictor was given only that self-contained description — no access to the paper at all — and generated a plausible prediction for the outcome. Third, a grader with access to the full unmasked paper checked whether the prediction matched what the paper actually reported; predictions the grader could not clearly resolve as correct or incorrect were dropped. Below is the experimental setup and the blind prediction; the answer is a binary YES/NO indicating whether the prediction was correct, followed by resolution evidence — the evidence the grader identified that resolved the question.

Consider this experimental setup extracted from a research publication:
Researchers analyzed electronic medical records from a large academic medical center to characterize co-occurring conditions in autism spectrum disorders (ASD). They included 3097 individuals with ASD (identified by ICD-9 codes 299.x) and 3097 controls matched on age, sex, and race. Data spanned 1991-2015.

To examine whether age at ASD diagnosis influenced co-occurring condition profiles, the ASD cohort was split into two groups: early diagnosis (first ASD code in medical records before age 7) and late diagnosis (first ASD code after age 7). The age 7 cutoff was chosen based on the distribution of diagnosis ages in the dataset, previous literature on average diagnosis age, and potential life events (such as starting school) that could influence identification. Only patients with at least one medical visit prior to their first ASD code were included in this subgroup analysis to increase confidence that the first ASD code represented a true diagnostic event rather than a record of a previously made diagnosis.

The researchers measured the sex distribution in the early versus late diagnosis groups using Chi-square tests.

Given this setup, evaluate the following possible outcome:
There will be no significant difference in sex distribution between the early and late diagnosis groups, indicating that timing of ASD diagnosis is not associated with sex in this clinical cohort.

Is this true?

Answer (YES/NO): NO